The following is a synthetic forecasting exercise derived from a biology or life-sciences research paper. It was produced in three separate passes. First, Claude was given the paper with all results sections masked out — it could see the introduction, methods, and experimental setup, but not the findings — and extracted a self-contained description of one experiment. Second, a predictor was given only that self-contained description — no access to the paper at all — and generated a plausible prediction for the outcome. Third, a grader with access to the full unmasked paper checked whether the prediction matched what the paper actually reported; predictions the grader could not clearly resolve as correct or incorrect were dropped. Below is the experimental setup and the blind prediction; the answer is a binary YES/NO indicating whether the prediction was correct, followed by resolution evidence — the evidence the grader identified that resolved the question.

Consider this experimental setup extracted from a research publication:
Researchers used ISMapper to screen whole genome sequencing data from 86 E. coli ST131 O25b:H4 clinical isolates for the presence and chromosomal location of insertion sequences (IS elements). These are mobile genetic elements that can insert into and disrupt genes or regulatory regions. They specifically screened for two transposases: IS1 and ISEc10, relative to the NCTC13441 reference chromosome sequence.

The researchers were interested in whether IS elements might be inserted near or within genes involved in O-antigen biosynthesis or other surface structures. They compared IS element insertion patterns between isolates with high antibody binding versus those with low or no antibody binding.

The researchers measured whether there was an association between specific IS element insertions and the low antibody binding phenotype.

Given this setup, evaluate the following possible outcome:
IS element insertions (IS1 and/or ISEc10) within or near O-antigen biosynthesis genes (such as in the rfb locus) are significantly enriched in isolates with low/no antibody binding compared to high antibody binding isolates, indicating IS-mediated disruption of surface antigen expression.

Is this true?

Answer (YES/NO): YES